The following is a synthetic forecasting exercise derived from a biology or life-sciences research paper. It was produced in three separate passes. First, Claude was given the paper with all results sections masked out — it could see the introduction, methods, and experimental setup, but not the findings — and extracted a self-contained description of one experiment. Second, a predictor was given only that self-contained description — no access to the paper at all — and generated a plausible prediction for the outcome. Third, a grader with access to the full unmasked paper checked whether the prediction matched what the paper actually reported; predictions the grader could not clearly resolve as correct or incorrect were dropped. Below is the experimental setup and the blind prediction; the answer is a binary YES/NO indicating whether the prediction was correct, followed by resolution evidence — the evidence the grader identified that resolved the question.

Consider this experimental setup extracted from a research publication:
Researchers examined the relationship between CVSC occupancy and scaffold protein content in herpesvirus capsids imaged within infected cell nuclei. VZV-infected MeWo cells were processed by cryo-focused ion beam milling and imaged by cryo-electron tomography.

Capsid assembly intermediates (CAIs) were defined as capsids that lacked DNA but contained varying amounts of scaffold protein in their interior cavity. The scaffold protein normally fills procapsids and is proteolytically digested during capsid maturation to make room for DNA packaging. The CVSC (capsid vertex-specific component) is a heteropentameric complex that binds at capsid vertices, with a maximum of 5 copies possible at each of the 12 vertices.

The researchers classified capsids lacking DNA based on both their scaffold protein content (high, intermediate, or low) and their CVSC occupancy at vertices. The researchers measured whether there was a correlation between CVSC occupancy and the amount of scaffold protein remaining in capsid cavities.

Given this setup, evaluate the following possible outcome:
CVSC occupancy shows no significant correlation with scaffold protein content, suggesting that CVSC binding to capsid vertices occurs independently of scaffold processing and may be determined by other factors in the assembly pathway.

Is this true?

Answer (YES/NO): NO